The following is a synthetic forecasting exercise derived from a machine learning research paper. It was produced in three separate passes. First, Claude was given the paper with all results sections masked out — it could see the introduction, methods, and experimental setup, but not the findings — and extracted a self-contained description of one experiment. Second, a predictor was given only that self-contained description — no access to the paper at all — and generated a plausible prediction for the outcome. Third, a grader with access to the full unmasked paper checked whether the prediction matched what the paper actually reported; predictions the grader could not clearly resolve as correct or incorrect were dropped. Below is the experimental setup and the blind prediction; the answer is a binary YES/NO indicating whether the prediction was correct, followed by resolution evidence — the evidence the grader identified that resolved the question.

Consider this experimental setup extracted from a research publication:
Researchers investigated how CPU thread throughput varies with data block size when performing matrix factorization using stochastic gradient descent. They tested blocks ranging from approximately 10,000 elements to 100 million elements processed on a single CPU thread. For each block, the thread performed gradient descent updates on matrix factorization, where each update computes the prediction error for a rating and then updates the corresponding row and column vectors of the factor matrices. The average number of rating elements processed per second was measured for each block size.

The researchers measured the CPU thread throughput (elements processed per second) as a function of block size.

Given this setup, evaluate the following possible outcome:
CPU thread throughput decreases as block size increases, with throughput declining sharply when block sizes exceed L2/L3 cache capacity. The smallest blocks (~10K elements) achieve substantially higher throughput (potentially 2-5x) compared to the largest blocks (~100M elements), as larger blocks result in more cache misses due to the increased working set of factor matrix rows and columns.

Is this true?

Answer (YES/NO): NO